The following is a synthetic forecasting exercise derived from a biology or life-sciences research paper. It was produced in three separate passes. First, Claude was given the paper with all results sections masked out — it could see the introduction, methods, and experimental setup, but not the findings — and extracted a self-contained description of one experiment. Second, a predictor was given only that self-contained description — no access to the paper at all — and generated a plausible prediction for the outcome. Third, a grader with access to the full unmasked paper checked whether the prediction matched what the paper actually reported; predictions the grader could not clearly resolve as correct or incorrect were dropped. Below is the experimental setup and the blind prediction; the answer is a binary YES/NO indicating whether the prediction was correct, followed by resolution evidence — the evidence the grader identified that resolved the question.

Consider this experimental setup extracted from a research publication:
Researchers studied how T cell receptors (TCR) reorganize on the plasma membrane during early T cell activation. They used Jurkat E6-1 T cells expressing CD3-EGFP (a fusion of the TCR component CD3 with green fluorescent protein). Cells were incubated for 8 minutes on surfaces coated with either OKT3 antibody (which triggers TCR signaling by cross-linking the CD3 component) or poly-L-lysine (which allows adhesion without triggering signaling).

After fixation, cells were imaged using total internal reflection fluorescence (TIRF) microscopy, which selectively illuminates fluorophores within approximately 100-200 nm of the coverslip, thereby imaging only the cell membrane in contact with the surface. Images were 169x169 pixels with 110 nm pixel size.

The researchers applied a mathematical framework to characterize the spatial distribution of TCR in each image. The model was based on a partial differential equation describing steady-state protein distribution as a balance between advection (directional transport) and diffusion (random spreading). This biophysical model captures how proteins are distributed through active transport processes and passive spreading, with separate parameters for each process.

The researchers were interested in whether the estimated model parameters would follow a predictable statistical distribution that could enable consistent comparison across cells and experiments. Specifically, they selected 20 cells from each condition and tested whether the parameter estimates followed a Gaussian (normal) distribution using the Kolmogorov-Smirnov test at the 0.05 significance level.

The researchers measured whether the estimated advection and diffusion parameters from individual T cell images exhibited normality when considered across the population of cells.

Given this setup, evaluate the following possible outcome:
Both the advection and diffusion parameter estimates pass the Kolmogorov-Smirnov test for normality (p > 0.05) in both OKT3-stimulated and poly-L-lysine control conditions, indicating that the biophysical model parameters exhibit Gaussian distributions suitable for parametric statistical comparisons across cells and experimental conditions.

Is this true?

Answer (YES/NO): YES